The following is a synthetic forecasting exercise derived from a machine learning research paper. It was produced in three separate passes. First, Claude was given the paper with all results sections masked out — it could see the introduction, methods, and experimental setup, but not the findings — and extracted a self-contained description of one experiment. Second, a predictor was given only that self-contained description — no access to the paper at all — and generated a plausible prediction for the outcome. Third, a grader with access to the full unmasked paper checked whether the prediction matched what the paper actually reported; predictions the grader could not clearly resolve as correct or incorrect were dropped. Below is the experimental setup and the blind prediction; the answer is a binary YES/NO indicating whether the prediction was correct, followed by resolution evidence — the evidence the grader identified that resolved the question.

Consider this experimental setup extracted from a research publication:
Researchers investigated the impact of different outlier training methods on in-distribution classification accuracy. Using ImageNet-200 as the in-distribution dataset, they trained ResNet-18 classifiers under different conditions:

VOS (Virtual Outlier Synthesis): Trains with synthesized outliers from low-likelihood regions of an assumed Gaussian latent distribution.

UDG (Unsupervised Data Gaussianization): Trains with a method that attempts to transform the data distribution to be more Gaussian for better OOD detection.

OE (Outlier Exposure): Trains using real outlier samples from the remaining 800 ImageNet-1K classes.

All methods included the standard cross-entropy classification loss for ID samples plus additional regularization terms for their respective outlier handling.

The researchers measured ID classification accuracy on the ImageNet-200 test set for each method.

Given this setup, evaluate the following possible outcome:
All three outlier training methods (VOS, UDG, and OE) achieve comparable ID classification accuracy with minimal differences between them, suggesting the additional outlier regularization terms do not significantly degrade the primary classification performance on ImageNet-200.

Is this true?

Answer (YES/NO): NO